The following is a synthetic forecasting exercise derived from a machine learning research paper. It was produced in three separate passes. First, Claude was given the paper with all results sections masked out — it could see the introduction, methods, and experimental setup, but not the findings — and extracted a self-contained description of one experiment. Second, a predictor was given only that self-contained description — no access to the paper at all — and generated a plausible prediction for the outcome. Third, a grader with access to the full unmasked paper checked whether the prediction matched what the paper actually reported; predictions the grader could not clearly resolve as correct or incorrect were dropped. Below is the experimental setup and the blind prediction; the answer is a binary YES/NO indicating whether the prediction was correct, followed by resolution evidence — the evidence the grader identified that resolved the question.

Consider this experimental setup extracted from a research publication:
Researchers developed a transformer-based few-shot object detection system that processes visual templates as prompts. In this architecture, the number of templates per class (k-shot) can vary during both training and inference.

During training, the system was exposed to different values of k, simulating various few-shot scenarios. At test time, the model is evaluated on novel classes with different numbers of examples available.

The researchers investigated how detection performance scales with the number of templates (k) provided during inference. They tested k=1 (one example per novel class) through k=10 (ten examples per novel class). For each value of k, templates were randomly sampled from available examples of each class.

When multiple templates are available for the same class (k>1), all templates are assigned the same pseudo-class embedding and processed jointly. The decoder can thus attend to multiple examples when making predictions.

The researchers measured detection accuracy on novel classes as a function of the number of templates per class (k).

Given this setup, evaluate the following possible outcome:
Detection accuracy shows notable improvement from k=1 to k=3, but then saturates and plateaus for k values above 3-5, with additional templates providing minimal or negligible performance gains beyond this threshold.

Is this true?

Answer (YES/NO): NO